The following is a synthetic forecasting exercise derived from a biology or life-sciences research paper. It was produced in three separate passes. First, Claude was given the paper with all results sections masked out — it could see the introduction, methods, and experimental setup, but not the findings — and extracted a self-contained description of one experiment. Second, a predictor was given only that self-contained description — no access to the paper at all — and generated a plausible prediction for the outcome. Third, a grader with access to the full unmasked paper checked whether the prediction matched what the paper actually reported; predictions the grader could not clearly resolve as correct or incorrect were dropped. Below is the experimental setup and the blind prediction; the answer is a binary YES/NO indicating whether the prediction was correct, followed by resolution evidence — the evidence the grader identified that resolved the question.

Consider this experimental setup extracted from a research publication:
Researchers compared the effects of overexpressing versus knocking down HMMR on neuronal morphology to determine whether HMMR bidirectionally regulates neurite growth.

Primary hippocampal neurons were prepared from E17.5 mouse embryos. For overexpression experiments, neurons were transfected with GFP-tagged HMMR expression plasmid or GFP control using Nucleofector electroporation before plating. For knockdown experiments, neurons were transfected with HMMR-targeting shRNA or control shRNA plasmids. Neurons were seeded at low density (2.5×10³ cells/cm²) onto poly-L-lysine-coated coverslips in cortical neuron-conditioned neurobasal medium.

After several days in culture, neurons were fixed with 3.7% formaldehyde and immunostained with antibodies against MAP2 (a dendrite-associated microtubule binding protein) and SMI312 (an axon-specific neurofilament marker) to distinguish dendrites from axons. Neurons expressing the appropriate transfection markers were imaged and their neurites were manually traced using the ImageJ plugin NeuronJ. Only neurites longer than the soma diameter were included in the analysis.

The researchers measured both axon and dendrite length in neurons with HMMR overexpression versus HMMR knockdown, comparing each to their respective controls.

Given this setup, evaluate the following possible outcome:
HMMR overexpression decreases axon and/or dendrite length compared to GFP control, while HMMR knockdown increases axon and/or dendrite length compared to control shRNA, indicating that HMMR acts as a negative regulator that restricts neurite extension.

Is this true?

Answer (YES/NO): NO